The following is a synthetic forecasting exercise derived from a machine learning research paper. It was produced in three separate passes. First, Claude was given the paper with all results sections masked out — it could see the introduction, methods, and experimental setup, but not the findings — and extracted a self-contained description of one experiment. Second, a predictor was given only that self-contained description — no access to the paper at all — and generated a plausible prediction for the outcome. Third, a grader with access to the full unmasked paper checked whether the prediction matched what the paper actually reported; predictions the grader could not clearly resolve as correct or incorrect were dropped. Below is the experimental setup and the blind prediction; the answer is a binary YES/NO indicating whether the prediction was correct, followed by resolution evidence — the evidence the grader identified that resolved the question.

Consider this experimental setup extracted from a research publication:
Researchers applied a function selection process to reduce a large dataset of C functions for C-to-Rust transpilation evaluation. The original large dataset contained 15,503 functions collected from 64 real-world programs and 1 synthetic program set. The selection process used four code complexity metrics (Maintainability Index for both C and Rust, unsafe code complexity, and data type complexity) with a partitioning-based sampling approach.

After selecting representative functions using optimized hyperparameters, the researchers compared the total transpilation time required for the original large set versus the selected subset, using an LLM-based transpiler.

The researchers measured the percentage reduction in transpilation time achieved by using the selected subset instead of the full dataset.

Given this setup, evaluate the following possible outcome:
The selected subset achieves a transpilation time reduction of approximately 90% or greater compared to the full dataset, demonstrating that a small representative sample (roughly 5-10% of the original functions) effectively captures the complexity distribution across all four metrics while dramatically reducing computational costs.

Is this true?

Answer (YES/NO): NO